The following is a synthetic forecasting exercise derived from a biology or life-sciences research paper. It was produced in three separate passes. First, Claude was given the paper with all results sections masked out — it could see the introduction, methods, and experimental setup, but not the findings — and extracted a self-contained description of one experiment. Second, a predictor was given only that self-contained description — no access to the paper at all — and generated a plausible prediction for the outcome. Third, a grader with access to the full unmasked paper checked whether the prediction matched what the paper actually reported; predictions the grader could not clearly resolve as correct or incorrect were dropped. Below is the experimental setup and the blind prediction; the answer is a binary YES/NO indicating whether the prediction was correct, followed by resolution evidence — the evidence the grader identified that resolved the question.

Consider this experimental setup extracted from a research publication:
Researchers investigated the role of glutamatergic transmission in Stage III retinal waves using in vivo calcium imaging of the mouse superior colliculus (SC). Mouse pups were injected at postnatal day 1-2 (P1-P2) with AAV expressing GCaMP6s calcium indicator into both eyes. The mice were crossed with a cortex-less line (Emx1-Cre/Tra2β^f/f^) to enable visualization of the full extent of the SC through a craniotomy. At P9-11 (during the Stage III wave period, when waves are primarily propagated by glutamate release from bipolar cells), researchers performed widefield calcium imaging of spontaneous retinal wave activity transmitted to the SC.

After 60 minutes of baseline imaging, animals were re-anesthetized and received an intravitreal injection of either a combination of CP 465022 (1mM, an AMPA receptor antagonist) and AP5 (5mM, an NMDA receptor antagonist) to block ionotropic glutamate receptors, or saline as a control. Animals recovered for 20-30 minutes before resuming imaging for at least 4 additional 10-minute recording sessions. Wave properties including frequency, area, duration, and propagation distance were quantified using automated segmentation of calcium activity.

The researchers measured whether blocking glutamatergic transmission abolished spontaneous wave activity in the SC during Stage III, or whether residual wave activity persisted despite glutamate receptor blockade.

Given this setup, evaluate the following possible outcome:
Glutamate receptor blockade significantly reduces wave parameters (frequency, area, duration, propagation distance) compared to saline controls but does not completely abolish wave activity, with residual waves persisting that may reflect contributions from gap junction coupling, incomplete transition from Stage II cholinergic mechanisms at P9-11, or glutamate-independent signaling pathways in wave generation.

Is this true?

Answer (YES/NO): YES